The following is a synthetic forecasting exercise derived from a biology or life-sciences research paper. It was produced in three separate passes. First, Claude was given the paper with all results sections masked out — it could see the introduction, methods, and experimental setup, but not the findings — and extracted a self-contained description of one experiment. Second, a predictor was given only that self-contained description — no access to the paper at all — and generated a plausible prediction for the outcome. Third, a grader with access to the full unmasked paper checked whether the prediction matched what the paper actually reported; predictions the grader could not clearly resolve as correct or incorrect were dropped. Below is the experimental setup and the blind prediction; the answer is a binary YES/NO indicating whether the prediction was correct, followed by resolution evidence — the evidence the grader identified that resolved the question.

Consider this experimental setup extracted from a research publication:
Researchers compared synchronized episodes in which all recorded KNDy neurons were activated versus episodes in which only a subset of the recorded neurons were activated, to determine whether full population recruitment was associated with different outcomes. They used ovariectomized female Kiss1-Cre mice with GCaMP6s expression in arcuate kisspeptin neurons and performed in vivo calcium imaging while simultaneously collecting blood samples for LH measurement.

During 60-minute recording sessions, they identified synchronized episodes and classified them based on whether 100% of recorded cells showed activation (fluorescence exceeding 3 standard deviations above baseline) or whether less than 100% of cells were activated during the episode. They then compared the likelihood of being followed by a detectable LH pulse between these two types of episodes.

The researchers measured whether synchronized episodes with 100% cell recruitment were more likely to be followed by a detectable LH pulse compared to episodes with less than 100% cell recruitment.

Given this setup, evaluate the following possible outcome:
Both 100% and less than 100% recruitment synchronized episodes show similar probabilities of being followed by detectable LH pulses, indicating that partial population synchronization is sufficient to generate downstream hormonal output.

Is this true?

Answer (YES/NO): NO